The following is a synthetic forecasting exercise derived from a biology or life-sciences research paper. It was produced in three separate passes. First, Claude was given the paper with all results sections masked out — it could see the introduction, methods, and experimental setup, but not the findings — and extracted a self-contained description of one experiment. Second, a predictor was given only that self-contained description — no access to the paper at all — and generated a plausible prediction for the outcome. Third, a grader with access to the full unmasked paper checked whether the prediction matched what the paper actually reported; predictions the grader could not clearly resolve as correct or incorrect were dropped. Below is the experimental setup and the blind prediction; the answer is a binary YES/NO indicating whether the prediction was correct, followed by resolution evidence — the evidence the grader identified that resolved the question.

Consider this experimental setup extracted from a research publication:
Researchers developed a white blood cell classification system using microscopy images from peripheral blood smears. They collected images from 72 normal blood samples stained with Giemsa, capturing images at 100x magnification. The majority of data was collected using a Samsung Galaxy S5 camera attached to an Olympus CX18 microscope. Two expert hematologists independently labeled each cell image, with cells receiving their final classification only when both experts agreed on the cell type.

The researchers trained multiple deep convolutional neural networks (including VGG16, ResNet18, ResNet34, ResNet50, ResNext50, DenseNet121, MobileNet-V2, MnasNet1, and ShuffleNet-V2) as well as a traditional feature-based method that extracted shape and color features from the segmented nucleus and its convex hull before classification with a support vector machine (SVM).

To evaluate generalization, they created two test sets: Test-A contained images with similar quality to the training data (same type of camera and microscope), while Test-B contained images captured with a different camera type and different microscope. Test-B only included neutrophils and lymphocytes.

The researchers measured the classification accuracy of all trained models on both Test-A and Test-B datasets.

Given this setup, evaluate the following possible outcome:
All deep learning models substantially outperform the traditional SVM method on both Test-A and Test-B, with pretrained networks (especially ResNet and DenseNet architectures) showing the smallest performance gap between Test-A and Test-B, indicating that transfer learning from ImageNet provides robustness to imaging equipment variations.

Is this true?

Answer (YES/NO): NO